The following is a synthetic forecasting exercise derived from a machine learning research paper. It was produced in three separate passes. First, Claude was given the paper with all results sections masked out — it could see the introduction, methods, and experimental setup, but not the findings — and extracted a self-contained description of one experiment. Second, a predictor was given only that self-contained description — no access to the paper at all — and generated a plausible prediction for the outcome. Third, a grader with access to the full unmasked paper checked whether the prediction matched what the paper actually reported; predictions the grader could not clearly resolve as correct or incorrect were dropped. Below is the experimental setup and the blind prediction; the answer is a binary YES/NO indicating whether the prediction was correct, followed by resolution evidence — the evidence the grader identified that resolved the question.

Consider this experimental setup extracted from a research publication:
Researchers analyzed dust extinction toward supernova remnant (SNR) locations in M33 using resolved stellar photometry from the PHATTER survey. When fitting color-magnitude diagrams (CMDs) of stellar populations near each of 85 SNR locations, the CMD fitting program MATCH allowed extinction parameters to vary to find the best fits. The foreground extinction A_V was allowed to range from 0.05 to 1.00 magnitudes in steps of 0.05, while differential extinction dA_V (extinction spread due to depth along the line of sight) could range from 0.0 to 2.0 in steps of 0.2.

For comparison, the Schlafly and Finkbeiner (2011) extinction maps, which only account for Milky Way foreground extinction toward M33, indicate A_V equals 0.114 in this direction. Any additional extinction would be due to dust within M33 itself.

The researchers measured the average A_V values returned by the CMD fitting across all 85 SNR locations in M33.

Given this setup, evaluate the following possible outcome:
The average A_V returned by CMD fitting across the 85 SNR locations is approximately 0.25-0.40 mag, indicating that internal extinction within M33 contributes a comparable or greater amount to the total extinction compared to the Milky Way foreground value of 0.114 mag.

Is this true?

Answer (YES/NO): YES